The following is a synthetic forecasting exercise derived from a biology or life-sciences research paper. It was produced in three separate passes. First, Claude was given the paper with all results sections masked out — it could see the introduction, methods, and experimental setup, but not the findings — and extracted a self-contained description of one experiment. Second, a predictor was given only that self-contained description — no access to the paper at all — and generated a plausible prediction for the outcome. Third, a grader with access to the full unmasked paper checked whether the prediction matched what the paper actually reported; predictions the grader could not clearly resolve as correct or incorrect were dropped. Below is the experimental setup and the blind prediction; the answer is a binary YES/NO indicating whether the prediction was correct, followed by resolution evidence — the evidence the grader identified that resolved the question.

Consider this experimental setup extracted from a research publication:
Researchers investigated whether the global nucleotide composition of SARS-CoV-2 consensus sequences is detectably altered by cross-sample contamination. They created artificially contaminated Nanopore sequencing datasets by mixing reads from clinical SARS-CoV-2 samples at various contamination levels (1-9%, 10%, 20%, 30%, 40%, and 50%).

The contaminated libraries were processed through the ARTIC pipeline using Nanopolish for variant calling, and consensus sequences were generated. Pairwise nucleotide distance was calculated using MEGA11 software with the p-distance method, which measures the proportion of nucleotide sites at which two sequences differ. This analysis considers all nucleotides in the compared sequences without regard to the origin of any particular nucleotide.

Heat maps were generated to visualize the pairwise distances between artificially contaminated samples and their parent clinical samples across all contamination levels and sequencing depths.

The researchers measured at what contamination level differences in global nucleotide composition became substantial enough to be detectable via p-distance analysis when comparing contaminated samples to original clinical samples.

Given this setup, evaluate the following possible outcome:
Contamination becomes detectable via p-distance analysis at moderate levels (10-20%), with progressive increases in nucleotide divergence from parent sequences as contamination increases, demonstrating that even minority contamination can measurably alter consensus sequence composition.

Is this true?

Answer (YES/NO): NO